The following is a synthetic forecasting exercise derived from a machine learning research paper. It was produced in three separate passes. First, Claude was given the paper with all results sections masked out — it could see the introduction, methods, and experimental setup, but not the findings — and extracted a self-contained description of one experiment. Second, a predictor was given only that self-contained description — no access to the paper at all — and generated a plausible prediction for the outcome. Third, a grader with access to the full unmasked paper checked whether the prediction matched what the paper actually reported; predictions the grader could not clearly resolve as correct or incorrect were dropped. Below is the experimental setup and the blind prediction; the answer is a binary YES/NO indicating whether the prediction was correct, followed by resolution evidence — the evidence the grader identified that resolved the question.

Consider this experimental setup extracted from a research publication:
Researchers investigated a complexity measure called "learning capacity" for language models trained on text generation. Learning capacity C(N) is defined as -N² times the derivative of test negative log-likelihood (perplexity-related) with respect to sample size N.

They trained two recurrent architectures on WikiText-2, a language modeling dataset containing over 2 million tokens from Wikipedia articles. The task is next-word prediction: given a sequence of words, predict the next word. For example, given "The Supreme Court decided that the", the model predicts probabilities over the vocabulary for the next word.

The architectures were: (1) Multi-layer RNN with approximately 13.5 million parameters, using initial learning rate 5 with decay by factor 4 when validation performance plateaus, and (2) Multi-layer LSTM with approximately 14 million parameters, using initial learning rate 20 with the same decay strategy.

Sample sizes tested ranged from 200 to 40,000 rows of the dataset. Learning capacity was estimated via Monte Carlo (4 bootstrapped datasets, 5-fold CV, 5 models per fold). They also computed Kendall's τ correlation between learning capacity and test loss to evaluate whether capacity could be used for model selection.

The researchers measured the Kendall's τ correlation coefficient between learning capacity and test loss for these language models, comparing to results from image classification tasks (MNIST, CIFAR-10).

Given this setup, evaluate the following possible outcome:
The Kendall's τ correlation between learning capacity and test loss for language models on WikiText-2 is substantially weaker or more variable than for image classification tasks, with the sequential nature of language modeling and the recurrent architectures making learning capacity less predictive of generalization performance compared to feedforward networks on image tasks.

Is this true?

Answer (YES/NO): YES